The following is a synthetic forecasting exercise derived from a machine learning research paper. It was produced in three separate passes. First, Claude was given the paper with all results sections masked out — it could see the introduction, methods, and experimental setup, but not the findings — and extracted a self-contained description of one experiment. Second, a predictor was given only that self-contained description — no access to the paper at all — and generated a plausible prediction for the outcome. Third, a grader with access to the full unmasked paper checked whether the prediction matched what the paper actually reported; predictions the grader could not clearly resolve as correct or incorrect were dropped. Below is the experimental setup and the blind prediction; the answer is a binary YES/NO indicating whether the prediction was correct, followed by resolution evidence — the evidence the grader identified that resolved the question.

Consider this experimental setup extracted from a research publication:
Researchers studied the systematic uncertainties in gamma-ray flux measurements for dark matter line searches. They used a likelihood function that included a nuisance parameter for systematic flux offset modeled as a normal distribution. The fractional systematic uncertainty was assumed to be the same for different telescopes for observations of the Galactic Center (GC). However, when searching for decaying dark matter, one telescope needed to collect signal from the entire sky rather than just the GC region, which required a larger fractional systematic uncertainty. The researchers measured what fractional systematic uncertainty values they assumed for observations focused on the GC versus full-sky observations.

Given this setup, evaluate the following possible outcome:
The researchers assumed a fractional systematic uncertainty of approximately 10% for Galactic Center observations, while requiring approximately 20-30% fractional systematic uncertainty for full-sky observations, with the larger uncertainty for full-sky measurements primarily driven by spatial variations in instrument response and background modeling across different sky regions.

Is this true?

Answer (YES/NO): NO